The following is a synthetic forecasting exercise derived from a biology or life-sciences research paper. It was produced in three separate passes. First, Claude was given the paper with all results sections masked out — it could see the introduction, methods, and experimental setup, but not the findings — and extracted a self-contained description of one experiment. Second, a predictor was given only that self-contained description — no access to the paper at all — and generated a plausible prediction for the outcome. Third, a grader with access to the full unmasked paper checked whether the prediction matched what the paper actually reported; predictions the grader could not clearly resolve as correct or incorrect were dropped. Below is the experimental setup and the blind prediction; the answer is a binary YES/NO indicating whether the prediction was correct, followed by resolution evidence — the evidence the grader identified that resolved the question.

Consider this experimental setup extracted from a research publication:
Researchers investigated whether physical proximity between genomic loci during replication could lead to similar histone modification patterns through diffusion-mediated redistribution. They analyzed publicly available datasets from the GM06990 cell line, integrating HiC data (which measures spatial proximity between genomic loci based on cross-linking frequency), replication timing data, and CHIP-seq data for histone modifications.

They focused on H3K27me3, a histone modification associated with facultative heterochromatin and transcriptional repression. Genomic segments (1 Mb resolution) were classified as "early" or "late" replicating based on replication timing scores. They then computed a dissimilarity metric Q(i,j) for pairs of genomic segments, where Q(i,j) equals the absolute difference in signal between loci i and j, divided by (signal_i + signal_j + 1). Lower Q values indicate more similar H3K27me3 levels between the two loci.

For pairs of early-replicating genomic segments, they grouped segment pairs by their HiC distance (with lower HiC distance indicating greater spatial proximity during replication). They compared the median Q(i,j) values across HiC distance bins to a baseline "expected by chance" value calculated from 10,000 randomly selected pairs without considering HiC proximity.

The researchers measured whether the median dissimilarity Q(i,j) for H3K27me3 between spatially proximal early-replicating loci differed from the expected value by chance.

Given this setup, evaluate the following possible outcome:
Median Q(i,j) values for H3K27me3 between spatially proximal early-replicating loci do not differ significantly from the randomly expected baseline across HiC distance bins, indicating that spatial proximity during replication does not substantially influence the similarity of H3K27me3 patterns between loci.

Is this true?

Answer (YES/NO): NO